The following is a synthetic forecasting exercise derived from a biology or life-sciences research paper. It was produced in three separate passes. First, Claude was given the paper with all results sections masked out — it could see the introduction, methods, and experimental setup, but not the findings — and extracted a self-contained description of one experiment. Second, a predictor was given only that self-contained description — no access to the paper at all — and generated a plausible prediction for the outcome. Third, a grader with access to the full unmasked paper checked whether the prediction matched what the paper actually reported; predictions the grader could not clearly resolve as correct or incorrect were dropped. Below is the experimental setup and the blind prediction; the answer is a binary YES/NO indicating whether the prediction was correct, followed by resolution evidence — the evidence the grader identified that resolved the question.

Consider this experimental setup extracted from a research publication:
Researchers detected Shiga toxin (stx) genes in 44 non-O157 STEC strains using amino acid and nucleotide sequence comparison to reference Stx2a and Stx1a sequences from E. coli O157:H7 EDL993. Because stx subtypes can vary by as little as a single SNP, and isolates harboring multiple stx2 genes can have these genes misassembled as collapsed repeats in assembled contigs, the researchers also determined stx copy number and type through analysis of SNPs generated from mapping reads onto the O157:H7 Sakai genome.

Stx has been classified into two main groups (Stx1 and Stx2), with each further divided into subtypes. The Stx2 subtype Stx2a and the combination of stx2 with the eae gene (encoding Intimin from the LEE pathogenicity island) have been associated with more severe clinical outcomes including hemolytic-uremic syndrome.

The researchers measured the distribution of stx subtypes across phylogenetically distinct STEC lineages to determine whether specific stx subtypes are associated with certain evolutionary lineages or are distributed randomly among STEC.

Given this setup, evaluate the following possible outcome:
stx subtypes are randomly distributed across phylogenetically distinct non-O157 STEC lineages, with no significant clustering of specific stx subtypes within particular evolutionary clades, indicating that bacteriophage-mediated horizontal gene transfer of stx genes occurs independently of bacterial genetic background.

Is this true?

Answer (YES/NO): NO